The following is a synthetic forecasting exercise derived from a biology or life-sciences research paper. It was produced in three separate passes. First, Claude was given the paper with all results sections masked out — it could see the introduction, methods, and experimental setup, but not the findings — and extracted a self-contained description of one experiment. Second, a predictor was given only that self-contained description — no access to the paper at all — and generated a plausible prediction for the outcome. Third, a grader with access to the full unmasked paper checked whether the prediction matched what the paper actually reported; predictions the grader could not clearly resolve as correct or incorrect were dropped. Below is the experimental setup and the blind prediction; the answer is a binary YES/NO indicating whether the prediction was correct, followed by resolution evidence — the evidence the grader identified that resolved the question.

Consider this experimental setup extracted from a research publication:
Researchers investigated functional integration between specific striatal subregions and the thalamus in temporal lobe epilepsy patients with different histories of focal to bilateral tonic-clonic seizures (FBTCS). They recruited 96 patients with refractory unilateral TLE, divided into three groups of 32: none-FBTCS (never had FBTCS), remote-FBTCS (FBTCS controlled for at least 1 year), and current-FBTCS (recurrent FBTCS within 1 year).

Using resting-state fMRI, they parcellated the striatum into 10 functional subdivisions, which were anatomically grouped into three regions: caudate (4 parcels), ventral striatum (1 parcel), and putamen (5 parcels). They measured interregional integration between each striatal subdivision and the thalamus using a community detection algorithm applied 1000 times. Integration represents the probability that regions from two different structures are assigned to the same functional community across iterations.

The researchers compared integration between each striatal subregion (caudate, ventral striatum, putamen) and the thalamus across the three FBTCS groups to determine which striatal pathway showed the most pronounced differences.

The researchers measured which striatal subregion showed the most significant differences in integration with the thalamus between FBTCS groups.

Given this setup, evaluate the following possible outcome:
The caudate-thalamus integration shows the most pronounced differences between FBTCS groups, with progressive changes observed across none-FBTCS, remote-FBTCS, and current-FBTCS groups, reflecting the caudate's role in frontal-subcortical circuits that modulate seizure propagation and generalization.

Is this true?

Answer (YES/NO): NO